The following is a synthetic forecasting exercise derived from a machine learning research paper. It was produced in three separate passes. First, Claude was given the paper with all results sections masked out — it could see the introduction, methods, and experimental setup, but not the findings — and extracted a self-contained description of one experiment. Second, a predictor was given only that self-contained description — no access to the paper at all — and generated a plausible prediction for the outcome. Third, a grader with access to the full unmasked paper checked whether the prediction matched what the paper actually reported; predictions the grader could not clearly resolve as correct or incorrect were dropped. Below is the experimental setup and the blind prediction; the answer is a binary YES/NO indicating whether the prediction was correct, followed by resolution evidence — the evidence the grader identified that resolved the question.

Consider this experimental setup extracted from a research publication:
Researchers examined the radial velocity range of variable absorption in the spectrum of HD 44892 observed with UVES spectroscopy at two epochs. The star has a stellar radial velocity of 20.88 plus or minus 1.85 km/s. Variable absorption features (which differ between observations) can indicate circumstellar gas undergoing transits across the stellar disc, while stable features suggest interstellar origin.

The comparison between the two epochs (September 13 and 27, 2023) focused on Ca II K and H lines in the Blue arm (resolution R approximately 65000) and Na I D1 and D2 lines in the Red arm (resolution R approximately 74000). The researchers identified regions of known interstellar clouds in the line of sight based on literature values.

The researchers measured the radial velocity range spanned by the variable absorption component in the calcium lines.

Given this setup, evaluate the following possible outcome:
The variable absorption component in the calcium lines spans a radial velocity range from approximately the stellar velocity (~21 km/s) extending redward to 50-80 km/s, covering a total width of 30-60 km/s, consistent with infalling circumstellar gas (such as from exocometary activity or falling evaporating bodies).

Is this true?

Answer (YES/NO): NO